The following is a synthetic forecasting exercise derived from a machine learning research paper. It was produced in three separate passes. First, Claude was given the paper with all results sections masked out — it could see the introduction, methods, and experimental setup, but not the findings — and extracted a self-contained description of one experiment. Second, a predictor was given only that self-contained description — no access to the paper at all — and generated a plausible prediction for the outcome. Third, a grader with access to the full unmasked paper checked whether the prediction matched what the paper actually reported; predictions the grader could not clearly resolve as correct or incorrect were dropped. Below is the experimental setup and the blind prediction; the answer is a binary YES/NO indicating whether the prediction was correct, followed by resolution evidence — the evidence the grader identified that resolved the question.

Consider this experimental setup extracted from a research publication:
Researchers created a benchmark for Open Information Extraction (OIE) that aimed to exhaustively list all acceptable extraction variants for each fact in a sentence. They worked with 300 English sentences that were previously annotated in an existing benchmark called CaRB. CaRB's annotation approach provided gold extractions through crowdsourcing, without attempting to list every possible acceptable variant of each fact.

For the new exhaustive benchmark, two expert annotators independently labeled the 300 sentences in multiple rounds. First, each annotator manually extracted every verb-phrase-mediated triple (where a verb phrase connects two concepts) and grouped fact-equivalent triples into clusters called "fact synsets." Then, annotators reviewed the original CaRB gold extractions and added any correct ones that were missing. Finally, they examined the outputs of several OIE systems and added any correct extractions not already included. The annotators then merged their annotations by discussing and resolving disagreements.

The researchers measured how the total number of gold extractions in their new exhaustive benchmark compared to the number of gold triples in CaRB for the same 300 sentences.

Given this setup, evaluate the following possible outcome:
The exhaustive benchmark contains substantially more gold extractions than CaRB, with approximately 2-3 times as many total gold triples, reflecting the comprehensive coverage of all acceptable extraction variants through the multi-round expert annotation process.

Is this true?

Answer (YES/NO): NO